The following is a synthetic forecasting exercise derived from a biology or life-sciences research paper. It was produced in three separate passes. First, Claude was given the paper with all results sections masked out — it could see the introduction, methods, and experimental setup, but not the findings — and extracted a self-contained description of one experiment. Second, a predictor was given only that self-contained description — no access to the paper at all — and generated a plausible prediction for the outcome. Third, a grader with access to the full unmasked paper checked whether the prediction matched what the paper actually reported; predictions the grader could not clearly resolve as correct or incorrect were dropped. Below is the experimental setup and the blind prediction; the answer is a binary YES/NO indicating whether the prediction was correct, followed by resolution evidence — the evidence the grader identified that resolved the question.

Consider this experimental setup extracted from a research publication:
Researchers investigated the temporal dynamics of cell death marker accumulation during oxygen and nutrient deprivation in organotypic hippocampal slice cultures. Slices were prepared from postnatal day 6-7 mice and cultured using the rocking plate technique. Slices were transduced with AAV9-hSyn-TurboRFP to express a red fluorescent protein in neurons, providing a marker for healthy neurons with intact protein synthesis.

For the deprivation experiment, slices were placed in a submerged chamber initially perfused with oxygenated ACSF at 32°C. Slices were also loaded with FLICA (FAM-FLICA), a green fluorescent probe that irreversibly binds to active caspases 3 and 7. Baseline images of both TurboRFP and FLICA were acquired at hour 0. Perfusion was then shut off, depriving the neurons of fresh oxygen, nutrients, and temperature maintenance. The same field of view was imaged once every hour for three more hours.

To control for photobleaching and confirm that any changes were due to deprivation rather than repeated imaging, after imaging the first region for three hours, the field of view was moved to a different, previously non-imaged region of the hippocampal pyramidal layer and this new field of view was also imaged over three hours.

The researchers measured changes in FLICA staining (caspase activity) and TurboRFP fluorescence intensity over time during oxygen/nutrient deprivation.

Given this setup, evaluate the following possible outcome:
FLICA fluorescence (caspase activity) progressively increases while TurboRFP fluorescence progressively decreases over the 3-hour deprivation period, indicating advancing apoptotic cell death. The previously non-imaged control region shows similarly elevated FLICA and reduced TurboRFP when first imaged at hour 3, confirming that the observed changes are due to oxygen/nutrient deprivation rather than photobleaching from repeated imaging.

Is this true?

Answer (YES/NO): NO